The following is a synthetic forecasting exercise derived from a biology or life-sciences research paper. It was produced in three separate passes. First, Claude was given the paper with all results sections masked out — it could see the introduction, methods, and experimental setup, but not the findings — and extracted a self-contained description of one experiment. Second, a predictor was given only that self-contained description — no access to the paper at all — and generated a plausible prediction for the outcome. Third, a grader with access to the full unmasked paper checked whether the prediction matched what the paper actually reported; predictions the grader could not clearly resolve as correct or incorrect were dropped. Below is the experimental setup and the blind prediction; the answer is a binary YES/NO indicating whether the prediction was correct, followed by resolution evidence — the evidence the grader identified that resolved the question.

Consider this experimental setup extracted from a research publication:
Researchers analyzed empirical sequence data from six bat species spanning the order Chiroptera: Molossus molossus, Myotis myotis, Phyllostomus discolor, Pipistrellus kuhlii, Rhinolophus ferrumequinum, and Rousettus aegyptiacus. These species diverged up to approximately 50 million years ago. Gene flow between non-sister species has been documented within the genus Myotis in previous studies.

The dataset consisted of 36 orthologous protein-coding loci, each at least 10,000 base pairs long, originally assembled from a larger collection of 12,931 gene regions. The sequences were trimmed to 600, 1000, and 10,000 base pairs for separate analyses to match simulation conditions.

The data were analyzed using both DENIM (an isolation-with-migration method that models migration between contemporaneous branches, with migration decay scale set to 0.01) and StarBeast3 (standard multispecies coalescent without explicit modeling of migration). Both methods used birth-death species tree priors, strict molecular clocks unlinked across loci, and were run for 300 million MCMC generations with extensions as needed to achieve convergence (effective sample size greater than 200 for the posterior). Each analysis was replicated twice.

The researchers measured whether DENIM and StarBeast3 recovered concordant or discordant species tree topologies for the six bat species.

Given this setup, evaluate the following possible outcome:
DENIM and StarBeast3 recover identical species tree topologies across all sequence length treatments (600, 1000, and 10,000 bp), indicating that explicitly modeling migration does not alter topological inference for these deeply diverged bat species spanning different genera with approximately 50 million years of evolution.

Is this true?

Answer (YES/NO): YES